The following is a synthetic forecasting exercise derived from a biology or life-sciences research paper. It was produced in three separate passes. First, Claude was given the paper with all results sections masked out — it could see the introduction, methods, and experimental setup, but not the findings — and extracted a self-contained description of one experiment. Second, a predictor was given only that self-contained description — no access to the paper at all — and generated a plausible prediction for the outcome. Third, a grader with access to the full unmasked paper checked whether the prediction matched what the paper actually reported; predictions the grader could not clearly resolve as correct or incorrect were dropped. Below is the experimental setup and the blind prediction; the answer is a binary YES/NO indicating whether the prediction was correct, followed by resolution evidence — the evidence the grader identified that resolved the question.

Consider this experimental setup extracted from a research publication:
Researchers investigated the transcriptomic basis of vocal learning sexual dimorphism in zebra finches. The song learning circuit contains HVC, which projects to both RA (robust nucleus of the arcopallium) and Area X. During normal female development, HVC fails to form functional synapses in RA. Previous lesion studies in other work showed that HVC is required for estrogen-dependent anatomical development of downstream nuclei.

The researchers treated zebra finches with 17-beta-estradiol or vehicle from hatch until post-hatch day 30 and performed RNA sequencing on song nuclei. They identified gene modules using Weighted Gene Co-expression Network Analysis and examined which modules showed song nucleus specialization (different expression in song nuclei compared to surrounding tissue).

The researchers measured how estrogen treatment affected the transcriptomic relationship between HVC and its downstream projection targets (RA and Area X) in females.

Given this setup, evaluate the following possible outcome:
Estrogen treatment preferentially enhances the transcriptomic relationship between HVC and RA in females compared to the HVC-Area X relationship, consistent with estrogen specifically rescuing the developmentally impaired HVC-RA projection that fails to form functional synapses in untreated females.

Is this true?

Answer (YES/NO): NO